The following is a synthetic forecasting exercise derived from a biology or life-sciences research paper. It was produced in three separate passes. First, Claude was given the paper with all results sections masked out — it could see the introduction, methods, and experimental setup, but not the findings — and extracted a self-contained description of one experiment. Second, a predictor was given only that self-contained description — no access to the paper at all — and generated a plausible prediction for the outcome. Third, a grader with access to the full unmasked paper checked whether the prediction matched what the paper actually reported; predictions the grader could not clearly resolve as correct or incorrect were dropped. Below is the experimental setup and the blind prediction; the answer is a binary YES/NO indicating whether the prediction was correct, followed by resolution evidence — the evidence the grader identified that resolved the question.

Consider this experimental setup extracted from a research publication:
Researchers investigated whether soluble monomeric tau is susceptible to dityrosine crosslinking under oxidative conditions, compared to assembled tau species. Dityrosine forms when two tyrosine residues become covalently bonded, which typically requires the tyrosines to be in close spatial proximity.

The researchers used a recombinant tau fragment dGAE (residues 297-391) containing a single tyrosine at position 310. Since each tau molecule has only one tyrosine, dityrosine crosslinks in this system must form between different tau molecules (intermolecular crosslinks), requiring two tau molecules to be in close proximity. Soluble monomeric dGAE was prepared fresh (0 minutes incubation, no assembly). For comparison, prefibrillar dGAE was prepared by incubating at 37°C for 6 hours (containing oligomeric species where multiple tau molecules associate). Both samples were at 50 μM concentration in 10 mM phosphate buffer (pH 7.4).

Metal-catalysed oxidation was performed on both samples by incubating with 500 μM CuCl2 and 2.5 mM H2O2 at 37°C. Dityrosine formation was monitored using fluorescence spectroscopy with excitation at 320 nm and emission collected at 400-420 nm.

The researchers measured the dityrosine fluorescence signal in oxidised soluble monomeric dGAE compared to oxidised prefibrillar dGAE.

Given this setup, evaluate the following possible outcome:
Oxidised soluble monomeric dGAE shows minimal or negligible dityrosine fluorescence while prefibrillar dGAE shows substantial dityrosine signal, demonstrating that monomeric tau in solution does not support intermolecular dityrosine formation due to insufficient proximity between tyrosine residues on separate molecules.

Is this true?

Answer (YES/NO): NO